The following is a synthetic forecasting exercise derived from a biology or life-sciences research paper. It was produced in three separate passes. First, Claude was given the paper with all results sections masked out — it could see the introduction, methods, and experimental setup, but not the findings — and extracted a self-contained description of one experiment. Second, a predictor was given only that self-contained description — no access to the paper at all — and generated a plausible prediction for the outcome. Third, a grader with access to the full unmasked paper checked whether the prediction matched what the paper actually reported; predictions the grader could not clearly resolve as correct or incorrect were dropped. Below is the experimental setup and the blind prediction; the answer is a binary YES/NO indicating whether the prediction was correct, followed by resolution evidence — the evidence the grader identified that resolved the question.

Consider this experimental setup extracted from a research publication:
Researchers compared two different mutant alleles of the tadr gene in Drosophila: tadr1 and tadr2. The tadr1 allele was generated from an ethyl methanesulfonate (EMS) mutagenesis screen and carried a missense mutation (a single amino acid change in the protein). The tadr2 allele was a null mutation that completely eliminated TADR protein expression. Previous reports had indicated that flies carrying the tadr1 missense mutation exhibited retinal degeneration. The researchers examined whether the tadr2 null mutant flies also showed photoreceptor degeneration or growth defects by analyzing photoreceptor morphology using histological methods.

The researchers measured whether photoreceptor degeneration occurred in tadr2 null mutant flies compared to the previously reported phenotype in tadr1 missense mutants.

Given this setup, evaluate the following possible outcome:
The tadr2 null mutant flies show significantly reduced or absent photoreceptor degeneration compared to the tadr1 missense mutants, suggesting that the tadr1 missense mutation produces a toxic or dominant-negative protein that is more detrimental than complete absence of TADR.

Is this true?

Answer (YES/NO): YES